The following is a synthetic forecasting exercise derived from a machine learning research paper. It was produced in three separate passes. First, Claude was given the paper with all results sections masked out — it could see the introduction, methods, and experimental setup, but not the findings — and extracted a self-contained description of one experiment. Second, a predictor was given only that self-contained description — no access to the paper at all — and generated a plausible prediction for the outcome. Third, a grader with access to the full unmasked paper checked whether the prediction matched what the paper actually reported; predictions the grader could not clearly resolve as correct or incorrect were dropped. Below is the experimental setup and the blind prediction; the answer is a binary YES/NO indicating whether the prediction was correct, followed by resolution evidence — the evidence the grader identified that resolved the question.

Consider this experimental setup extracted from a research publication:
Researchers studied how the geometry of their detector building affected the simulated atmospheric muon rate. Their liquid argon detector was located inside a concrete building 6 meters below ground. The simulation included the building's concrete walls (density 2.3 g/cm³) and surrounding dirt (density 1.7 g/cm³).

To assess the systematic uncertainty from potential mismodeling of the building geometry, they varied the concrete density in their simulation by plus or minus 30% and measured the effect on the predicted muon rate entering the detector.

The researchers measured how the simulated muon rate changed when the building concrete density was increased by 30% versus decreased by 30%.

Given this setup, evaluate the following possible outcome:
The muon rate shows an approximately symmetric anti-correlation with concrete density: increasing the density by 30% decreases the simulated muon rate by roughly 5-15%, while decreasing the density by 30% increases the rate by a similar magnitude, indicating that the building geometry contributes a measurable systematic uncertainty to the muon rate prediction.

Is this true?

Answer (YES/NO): NO